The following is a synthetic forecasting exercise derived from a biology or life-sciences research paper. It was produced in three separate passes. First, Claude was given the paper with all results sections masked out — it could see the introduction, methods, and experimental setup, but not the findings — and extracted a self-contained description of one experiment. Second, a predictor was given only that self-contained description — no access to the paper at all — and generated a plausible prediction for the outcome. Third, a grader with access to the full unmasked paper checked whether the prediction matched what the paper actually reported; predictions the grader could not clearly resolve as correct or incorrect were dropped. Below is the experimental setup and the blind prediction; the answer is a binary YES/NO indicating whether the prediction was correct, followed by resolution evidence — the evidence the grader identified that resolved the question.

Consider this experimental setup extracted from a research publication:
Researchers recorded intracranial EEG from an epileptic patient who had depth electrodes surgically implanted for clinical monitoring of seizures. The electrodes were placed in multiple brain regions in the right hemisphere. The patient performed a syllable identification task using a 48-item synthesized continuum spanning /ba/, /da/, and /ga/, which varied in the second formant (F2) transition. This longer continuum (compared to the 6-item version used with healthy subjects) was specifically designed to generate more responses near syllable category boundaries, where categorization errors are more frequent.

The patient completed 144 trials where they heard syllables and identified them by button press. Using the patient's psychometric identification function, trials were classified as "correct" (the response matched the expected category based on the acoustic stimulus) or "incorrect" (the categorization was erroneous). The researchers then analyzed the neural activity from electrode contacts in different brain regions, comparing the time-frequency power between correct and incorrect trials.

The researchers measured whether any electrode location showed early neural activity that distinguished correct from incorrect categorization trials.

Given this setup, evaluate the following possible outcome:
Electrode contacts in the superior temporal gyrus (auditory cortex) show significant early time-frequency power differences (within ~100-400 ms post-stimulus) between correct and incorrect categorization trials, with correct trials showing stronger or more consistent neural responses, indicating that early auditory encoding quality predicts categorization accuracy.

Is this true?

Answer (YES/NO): YES